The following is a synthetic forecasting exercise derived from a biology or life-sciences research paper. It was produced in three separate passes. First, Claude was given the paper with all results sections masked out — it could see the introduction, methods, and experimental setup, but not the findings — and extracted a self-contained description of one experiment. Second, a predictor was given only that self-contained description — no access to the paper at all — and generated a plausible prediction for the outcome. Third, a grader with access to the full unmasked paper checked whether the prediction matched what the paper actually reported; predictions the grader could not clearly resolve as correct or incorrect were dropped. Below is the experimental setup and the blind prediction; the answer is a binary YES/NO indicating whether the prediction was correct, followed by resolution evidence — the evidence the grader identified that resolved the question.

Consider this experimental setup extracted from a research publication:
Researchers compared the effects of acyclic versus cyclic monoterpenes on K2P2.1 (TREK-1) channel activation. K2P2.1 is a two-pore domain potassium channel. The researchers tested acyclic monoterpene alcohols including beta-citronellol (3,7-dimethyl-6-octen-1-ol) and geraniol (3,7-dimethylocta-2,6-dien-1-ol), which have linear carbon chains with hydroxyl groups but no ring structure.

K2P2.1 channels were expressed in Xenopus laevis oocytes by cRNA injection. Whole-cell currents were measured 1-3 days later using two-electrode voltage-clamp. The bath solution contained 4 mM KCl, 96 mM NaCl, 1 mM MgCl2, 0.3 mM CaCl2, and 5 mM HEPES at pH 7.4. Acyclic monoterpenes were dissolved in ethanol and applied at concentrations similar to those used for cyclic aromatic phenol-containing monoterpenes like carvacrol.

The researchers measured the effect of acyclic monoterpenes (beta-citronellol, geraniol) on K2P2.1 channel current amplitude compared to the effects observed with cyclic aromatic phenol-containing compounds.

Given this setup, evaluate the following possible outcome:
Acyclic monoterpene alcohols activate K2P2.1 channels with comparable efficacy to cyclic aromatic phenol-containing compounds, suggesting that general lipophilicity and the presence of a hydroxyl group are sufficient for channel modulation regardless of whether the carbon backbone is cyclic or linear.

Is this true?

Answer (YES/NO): NO